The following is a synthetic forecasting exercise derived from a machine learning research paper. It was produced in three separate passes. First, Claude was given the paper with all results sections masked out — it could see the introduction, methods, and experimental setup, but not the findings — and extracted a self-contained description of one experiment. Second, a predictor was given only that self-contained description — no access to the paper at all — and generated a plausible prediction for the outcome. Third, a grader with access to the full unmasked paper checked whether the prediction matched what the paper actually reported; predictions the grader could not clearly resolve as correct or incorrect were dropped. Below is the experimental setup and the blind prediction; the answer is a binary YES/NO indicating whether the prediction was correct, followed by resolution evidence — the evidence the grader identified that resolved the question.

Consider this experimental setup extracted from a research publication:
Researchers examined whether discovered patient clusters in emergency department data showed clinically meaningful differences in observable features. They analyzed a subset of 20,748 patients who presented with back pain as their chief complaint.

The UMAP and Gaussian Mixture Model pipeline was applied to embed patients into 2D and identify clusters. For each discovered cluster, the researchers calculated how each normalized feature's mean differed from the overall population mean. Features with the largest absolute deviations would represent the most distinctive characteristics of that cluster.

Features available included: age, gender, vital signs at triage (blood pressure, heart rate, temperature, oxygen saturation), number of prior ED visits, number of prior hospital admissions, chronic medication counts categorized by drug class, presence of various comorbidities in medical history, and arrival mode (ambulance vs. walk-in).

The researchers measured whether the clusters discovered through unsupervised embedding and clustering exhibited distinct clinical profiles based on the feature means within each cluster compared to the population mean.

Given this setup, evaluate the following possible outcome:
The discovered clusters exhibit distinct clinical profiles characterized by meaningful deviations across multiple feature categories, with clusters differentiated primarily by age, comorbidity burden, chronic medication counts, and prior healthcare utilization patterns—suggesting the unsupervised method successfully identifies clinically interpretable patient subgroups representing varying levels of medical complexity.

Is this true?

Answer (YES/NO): NO